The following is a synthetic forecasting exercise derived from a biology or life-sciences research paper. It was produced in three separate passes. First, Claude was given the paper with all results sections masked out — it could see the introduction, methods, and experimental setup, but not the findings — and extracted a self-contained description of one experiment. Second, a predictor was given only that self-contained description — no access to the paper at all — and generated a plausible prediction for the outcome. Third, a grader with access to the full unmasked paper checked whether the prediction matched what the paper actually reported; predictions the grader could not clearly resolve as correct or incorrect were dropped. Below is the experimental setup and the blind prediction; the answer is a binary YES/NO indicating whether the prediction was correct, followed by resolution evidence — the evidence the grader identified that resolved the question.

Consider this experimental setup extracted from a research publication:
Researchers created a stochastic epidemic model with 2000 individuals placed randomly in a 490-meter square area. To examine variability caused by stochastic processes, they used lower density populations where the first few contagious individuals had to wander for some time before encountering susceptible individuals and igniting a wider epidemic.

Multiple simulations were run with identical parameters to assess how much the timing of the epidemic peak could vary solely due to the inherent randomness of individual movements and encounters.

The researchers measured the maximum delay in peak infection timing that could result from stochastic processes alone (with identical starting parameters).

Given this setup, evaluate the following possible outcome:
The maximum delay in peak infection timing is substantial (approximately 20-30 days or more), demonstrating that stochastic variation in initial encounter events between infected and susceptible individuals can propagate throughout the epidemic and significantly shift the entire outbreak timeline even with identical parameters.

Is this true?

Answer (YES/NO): YES